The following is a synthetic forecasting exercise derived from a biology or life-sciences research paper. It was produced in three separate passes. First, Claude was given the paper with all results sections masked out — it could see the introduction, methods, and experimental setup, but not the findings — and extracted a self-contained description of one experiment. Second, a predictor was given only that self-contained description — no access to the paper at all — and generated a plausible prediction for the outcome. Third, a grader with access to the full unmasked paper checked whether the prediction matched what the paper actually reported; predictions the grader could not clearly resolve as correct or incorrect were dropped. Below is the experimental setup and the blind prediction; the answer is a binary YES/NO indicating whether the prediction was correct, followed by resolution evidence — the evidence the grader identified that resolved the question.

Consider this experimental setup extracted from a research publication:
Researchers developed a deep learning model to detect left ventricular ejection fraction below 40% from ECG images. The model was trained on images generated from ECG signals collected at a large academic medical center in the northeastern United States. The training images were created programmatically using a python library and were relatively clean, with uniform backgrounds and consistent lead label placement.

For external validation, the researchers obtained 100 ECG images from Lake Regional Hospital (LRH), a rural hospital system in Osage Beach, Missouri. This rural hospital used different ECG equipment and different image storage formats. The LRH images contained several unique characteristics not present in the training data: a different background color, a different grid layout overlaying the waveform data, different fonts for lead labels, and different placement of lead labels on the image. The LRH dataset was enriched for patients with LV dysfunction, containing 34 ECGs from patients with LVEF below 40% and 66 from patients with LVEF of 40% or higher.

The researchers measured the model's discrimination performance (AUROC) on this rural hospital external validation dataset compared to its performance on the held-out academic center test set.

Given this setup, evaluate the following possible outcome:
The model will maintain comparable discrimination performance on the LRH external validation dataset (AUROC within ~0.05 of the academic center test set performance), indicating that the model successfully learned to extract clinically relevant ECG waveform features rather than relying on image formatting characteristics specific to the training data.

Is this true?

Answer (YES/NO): YES